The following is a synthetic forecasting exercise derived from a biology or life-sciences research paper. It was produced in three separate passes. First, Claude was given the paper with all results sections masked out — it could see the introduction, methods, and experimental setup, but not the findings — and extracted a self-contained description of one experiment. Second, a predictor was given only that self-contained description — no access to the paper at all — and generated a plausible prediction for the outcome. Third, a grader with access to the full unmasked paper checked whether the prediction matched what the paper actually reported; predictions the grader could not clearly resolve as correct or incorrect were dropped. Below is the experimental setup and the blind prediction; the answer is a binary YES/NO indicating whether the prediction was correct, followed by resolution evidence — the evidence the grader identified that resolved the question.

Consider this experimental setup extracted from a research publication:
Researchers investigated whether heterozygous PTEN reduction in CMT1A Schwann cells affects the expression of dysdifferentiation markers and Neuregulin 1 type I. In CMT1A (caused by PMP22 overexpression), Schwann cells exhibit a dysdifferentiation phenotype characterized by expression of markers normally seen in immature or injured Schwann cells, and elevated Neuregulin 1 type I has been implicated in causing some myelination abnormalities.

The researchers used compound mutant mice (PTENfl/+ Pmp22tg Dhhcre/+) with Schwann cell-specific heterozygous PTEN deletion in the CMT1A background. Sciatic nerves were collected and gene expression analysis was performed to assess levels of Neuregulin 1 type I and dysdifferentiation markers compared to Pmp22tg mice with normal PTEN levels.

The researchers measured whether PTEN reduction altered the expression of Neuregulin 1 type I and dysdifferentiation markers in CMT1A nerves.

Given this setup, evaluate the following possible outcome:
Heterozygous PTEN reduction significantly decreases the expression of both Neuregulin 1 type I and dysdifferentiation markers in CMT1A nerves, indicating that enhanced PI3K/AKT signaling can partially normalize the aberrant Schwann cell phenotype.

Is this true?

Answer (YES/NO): NO